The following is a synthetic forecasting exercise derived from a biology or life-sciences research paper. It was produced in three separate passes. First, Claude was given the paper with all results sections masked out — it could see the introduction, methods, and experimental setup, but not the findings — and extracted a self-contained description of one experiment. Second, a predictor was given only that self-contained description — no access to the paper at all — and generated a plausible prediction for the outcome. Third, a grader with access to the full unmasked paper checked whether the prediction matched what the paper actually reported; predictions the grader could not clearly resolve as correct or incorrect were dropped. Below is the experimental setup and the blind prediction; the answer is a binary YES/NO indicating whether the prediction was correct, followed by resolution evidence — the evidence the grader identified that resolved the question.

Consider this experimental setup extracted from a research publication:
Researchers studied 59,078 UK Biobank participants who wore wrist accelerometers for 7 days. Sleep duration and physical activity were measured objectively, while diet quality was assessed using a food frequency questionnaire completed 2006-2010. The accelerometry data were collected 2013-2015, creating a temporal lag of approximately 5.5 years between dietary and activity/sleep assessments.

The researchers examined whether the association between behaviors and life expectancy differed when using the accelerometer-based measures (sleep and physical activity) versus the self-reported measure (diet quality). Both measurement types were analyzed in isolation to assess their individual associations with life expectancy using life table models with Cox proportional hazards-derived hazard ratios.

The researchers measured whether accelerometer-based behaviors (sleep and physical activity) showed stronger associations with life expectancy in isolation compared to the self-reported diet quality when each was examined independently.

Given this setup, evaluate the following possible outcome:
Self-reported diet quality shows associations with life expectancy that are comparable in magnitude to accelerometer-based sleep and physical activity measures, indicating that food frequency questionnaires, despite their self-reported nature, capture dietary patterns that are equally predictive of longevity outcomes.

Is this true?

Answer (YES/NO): NO